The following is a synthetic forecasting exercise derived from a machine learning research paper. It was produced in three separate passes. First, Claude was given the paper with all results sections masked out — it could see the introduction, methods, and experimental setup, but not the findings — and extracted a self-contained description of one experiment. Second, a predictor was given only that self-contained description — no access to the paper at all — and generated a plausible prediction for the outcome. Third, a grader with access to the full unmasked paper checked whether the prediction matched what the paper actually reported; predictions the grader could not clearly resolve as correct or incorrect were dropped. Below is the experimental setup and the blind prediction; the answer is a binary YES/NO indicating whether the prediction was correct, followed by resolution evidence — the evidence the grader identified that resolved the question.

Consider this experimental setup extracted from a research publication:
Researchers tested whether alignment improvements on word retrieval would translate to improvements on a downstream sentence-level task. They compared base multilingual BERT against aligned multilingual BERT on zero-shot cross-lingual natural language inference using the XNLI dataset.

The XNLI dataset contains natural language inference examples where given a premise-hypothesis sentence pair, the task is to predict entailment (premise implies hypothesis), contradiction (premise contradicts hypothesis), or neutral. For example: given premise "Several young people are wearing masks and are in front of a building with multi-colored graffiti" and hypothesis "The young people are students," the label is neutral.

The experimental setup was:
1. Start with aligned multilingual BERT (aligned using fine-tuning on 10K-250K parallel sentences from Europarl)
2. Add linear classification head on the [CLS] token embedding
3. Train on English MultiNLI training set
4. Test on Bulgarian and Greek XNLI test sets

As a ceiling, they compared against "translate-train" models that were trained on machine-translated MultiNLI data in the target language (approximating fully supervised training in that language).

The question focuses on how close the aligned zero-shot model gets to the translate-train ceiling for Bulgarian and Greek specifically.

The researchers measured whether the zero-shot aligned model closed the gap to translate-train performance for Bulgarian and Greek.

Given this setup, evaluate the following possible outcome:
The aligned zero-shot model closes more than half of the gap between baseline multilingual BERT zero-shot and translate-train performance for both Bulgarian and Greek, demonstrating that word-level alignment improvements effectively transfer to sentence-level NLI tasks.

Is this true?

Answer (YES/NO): YES